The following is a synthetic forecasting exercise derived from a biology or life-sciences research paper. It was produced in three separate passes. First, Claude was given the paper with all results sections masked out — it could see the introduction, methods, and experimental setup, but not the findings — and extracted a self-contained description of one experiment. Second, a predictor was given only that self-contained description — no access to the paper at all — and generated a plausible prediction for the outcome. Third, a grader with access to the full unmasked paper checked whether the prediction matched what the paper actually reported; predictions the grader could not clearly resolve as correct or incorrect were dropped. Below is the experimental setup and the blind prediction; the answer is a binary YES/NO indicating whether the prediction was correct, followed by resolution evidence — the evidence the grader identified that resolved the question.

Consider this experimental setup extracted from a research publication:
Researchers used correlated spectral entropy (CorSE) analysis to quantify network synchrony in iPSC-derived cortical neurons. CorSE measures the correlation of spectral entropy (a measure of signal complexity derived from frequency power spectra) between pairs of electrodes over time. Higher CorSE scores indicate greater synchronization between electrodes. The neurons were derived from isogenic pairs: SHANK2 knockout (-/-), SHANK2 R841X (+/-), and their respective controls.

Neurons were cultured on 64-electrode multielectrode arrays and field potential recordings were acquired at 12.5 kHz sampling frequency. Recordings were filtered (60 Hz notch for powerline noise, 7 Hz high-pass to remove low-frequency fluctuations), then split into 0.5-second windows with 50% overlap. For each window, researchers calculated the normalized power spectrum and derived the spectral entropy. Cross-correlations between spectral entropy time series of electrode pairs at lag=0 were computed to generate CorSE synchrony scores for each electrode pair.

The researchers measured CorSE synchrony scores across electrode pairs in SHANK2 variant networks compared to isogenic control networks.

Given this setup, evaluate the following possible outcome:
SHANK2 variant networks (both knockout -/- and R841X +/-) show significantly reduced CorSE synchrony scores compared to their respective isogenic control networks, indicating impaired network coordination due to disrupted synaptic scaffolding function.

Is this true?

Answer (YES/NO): NO